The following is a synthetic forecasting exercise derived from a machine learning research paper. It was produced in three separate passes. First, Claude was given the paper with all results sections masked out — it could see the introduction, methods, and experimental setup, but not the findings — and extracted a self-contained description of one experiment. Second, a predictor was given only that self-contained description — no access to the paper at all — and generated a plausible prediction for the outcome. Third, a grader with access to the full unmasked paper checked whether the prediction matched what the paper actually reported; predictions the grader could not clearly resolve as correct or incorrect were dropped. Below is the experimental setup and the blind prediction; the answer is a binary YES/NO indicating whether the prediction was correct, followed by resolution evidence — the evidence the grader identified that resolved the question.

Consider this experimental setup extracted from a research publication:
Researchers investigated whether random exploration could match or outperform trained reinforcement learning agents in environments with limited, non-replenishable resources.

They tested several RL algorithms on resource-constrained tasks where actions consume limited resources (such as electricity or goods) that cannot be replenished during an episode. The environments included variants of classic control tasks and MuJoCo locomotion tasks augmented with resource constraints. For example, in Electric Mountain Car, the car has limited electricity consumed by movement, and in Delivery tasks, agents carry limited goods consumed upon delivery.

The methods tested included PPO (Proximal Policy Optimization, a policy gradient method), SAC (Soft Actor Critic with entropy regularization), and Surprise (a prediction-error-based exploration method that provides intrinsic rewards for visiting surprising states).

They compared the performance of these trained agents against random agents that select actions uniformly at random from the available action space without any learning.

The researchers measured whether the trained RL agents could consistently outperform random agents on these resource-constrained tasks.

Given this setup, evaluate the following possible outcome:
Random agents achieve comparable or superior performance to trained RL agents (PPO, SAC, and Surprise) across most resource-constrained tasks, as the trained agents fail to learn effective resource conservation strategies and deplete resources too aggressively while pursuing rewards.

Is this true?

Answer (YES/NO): NO